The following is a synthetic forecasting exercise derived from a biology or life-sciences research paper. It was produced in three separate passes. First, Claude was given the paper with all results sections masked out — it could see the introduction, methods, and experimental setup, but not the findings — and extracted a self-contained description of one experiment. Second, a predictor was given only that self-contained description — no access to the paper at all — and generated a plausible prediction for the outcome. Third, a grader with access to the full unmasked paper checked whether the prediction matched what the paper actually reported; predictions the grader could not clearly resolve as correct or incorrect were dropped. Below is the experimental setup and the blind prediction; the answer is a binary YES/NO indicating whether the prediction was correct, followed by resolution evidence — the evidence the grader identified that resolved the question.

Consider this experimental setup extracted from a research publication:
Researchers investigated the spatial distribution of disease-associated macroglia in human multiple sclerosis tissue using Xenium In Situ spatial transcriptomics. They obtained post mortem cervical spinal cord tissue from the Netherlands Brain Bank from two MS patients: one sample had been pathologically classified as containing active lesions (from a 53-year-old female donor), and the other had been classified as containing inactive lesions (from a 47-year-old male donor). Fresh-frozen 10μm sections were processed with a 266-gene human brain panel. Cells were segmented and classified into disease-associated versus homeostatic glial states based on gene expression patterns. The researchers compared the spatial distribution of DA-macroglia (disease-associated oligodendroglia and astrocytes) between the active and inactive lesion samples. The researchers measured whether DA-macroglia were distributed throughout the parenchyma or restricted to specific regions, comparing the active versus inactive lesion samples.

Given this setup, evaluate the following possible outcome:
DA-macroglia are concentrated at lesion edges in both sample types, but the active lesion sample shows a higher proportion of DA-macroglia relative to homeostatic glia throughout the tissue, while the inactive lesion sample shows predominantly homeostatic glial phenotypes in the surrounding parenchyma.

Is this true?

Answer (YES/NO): NO